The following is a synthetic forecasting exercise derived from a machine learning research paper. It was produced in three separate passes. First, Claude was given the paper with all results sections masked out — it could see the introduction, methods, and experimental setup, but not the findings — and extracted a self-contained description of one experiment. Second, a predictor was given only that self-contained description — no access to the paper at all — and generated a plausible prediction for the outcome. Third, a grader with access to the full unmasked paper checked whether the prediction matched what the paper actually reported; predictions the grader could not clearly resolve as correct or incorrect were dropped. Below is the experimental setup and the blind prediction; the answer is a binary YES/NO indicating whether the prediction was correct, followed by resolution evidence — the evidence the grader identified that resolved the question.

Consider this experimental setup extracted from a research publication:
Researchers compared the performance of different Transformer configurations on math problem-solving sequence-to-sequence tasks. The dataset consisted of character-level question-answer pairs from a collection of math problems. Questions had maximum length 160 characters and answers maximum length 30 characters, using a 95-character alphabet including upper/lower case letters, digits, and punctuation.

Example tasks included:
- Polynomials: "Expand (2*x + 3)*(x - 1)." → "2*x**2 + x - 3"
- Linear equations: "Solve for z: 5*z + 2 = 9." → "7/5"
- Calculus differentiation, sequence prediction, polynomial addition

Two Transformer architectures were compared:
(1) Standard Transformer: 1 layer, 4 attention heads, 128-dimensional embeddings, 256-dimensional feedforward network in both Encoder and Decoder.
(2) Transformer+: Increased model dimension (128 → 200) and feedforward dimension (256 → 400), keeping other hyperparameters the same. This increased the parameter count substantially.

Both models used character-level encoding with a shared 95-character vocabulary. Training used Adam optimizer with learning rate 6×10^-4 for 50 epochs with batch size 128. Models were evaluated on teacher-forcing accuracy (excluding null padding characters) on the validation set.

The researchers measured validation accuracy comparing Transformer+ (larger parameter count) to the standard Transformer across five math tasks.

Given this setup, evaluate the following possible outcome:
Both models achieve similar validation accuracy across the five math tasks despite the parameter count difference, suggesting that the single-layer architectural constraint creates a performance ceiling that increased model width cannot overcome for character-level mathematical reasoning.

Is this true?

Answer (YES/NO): NO